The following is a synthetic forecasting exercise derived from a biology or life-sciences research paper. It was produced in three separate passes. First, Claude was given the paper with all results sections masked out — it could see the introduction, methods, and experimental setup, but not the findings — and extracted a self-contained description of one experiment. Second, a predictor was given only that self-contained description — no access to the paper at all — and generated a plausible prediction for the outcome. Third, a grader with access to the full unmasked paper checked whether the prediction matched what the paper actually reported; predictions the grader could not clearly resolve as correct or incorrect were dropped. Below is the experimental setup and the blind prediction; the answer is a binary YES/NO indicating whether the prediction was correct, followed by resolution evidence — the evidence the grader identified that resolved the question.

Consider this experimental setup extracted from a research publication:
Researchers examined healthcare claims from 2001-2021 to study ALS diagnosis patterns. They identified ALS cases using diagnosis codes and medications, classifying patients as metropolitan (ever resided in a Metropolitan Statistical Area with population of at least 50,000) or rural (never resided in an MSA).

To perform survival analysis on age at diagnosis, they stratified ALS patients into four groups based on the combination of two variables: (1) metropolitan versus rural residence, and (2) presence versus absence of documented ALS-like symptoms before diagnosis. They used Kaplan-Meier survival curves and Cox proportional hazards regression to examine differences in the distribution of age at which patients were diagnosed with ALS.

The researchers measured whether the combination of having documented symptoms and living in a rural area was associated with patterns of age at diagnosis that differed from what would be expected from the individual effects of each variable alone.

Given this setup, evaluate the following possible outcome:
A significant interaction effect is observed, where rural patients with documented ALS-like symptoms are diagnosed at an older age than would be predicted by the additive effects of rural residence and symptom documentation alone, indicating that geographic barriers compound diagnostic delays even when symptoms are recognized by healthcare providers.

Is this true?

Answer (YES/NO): NO